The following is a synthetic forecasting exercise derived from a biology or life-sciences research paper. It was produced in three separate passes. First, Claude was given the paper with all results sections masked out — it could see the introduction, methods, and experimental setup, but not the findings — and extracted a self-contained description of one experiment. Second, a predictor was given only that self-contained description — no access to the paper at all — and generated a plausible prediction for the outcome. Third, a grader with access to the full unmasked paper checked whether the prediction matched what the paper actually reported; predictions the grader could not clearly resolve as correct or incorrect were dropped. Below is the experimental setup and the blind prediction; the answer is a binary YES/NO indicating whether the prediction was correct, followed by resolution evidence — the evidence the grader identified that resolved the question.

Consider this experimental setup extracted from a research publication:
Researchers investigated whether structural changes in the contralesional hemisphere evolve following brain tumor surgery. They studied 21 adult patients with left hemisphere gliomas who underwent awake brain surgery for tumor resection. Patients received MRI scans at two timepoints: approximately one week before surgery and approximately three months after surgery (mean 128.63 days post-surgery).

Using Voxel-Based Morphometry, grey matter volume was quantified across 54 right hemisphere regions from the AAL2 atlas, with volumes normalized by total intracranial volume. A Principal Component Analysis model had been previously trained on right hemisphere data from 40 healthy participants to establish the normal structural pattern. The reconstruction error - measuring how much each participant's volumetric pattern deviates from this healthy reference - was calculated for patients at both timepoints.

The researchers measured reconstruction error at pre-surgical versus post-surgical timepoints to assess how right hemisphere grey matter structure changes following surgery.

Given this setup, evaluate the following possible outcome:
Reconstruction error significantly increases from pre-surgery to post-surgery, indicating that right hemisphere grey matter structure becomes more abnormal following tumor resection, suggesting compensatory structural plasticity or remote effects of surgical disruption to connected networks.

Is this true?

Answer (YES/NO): YES